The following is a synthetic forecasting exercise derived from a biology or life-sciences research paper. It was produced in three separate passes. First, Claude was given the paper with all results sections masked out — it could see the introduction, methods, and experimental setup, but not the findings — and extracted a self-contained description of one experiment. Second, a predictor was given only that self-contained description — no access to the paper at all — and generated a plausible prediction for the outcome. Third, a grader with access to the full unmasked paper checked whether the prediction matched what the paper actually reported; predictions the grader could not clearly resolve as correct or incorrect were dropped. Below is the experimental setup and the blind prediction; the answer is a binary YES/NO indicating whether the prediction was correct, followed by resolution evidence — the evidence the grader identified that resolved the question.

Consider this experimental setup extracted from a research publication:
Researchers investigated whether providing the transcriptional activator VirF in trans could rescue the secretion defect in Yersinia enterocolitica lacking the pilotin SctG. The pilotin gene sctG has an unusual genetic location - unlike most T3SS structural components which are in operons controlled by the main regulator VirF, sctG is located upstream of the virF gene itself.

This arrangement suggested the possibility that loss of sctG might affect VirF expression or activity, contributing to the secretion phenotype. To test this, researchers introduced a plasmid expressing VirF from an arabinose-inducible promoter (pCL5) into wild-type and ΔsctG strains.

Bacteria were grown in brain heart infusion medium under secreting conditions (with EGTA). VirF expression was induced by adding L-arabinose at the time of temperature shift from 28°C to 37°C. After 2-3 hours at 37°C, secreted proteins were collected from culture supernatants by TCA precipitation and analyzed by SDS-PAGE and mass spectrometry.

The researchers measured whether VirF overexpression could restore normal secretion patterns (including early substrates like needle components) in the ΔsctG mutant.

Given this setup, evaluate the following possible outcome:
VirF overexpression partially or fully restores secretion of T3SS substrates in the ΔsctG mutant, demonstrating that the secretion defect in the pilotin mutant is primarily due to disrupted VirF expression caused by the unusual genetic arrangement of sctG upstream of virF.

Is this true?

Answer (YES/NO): NO